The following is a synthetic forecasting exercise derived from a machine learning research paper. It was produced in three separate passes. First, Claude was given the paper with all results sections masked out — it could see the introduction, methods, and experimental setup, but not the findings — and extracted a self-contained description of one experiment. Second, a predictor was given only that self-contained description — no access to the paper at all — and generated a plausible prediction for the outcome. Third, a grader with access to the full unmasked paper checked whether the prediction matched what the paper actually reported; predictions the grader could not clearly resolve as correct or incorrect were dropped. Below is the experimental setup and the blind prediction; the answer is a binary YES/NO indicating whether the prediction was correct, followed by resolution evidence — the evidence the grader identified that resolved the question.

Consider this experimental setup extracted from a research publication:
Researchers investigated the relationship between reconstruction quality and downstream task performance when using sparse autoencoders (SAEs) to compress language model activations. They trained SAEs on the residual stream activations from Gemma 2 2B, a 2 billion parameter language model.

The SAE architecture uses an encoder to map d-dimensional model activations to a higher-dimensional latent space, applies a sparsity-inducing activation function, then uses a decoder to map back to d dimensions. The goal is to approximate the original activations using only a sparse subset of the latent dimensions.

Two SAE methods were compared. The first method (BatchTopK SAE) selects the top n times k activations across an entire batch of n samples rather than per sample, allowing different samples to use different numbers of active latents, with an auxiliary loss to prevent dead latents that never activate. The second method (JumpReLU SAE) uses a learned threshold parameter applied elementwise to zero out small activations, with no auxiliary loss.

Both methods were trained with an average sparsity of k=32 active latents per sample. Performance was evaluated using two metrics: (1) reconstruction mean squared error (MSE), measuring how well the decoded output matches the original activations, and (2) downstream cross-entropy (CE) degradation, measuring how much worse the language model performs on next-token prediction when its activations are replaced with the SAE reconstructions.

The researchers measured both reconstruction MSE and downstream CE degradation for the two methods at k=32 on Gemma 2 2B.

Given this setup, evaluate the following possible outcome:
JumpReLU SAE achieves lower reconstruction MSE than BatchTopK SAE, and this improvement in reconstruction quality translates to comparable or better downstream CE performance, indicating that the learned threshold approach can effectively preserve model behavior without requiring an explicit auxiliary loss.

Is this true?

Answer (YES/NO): NO